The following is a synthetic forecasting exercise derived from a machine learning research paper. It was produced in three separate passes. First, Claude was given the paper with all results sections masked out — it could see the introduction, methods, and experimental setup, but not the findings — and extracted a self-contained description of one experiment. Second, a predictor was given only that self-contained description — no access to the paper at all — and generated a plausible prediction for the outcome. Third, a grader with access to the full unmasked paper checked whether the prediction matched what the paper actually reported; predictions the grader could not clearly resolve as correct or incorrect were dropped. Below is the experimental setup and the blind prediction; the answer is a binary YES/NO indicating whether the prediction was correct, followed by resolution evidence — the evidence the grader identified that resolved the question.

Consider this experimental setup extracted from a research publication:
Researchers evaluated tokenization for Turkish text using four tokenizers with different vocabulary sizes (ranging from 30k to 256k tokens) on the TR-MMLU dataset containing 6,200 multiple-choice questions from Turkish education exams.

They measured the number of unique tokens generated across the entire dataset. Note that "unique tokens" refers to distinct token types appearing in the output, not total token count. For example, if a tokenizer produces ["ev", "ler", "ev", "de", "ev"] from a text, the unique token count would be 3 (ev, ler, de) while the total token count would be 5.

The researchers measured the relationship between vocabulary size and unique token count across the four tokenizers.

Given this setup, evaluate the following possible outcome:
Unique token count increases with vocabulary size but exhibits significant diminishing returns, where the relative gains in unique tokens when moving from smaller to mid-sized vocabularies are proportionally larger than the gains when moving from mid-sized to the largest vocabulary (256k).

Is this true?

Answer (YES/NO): YES